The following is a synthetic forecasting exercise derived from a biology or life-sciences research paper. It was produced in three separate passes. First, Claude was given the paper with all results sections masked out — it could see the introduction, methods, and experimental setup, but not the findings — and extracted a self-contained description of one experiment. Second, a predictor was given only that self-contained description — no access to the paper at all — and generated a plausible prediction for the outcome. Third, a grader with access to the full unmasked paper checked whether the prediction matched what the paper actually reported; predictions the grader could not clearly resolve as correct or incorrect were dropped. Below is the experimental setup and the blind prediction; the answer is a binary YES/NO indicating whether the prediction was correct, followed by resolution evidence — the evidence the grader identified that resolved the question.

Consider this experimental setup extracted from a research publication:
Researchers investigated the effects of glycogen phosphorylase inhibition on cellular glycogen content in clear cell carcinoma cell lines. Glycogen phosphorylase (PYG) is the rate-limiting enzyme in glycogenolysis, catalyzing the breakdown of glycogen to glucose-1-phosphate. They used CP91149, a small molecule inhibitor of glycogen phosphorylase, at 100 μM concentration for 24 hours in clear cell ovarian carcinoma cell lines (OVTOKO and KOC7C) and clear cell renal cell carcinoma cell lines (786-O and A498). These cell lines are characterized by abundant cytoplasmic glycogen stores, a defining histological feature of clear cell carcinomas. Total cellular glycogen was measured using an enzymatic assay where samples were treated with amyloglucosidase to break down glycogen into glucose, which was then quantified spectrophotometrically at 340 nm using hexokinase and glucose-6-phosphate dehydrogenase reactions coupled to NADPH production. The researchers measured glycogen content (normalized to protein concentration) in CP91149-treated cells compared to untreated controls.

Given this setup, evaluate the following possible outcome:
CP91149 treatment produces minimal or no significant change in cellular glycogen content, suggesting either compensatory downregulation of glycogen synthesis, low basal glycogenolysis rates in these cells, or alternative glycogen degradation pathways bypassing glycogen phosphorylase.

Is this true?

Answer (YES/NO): NO